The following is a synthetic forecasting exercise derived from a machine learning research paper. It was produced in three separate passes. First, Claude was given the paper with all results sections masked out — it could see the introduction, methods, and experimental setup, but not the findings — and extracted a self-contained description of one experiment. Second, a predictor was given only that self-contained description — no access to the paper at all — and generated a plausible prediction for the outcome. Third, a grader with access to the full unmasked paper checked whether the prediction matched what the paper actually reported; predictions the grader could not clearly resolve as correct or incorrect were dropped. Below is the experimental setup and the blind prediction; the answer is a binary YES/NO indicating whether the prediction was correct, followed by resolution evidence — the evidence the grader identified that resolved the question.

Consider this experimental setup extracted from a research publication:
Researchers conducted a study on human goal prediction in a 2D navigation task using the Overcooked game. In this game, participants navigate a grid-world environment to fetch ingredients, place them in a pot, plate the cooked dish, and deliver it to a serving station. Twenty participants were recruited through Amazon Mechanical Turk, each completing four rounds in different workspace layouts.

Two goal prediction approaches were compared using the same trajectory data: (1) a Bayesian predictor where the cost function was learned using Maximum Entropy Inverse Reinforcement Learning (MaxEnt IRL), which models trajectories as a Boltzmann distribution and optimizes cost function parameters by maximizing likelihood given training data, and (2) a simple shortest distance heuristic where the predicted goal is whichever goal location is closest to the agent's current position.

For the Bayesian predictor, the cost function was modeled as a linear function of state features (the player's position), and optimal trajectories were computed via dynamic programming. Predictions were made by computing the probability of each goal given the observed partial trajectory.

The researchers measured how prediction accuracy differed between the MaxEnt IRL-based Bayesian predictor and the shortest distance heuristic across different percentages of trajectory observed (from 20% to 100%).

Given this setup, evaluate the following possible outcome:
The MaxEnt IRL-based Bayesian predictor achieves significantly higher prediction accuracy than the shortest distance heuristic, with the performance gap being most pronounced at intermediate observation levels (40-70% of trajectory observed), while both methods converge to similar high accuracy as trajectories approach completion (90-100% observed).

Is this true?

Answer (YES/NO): NO